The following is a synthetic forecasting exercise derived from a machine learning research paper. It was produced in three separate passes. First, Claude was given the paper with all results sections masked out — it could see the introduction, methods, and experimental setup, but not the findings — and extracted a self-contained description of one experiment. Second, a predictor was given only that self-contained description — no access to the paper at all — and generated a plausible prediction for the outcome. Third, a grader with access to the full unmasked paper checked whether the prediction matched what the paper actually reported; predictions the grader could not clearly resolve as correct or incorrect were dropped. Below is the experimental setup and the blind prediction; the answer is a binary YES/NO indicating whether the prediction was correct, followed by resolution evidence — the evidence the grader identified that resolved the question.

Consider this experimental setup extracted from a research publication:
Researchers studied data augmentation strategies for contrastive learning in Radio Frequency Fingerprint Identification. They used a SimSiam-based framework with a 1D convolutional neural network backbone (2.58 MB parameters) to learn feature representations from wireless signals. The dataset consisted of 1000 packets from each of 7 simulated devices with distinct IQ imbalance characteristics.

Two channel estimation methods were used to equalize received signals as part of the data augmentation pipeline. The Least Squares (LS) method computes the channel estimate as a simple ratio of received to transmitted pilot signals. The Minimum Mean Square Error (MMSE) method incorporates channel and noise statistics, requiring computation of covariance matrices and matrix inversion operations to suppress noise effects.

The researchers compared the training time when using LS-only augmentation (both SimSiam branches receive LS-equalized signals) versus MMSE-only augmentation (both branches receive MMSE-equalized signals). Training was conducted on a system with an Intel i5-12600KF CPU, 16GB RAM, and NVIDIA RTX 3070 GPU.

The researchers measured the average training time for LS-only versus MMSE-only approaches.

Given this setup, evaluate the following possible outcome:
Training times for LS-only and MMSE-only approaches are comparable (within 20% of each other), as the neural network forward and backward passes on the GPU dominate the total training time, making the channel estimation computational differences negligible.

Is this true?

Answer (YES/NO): NO